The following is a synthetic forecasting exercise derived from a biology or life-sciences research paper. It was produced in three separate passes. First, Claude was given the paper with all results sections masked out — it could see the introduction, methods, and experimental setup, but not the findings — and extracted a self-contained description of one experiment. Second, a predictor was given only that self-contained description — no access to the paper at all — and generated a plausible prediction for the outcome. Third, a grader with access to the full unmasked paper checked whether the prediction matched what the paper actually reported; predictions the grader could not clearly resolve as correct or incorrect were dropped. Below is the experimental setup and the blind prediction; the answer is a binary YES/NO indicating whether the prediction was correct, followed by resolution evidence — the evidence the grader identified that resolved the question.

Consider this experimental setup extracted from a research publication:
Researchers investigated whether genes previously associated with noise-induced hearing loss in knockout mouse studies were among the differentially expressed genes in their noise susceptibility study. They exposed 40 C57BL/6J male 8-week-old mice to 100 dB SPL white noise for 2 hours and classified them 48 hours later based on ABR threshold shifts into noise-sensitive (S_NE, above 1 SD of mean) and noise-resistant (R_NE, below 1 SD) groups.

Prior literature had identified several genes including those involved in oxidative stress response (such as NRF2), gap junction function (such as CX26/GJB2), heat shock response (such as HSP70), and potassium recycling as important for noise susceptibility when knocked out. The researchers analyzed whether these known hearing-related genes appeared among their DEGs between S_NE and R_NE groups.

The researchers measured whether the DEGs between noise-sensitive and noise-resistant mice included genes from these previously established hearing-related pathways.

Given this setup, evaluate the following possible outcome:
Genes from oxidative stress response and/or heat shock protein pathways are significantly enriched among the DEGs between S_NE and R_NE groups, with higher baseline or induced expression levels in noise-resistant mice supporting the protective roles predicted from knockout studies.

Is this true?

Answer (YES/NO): NO